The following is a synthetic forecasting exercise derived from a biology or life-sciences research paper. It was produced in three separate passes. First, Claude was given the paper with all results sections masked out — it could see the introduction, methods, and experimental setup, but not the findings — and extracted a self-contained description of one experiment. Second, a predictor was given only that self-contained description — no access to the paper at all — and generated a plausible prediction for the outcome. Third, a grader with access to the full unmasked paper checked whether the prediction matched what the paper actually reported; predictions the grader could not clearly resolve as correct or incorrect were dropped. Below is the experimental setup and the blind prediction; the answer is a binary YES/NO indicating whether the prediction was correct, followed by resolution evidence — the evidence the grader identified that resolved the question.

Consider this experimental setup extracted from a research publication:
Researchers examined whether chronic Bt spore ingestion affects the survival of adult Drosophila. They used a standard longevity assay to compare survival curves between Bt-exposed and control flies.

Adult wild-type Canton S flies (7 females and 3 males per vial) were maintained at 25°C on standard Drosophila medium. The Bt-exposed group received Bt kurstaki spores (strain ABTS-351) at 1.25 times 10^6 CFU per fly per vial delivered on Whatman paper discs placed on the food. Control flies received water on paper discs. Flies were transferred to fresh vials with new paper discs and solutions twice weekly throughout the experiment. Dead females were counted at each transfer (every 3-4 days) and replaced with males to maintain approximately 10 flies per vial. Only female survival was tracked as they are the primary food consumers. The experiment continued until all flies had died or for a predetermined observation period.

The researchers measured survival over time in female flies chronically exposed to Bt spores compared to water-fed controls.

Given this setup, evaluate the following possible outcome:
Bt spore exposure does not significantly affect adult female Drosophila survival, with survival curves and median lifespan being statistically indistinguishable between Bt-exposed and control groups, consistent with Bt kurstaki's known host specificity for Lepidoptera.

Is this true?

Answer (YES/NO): NO